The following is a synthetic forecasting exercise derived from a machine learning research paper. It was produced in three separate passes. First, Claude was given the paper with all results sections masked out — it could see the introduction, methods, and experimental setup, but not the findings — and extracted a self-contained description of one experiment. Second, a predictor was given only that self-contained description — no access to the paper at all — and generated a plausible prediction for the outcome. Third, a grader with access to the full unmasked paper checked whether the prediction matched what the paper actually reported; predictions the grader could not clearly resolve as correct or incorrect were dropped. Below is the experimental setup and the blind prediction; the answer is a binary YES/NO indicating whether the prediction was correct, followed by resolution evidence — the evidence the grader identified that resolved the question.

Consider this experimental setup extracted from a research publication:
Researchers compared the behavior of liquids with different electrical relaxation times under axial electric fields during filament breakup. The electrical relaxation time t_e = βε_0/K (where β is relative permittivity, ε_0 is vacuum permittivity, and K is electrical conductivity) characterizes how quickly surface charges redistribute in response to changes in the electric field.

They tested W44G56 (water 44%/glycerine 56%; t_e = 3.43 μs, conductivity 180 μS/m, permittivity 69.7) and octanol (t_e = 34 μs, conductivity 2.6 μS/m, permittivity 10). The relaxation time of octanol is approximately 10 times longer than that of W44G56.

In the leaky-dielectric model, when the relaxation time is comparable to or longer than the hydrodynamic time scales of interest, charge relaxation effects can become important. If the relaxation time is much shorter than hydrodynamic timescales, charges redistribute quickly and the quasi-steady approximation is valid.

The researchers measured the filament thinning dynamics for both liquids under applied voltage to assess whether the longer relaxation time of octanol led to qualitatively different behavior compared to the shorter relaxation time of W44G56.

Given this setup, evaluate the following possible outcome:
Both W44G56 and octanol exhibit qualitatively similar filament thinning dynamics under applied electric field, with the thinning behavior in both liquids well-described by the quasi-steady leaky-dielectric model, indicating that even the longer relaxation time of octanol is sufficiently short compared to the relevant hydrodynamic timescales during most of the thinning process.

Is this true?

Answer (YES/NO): YES